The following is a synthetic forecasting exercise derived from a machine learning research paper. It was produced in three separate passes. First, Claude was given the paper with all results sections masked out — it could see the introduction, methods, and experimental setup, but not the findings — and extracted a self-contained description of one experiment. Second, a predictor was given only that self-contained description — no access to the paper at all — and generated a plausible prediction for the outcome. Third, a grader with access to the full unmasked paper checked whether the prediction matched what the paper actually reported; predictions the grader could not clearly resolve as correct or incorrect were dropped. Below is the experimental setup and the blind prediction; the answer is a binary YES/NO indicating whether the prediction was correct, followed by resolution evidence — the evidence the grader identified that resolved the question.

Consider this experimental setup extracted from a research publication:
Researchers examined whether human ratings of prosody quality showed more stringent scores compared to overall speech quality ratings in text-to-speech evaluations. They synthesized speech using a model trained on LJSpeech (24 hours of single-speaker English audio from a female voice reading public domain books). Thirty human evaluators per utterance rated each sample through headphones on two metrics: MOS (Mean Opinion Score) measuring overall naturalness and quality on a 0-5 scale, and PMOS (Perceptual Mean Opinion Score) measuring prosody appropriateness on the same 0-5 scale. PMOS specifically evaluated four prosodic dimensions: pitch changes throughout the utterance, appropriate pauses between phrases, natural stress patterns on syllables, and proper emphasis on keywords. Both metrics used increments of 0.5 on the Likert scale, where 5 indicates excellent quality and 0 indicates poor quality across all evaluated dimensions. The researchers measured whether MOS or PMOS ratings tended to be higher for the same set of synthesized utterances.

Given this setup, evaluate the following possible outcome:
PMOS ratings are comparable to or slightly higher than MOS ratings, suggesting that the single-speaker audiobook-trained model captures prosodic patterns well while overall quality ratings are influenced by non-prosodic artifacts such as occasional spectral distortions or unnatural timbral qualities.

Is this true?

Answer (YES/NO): NO